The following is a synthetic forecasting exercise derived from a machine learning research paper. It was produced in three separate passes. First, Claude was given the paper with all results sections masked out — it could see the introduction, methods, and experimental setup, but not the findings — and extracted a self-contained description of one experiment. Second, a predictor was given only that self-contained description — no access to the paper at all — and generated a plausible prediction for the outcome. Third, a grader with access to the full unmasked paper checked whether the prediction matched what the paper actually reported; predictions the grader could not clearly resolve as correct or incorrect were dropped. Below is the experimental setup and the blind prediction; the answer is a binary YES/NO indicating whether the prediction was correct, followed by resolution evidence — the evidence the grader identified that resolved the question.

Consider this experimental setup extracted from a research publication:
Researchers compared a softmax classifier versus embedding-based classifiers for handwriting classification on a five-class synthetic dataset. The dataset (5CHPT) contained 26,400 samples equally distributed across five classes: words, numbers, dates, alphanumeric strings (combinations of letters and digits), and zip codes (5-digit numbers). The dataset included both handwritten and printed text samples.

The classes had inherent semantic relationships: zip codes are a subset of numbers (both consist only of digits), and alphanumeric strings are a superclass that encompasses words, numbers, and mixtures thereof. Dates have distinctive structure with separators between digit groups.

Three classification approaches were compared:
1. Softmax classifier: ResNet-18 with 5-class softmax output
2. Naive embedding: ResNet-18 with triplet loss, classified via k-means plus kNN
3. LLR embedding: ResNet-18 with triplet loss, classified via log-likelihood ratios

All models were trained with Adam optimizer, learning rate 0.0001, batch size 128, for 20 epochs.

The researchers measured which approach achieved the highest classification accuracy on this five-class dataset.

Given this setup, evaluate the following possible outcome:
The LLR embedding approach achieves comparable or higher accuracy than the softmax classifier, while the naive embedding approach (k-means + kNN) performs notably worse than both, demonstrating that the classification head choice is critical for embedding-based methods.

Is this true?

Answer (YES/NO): NO